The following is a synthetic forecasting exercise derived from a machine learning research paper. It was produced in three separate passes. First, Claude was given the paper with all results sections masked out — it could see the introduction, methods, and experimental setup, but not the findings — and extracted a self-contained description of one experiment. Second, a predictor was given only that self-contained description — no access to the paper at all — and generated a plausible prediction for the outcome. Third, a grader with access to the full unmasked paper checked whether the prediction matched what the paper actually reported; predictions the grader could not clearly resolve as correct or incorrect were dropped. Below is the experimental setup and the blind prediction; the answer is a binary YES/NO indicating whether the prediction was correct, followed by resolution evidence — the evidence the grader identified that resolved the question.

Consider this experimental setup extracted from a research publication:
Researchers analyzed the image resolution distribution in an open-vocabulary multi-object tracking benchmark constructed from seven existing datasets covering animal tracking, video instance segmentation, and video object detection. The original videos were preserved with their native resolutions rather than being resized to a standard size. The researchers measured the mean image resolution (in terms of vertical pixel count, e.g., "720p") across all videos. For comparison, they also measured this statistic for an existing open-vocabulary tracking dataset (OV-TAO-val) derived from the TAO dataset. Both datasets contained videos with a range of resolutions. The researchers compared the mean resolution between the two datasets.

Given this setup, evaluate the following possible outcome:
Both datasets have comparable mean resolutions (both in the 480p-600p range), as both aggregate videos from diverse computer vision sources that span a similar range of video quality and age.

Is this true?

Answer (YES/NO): NO